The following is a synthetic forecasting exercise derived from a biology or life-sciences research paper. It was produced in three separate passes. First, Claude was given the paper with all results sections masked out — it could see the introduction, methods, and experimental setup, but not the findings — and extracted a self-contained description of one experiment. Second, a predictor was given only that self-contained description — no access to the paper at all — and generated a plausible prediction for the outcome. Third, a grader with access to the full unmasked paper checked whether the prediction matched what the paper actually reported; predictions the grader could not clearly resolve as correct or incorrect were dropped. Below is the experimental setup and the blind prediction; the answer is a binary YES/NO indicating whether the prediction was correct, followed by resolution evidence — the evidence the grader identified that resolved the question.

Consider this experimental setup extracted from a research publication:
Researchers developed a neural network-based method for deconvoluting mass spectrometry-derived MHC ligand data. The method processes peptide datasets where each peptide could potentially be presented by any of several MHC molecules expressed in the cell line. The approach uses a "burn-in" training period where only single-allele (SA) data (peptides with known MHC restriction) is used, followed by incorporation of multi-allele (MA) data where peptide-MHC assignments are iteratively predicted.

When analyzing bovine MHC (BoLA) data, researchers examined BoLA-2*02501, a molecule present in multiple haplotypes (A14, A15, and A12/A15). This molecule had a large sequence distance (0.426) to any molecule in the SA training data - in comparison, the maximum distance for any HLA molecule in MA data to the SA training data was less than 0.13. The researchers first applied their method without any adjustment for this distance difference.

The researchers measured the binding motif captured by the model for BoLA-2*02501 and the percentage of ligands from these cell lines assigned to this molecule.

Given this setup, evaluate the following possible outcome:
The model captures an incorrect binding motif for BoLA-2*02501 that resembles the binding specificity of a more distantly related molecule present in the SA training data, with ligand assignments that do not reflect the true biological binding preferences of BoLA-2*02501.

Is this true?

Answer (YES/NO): NO